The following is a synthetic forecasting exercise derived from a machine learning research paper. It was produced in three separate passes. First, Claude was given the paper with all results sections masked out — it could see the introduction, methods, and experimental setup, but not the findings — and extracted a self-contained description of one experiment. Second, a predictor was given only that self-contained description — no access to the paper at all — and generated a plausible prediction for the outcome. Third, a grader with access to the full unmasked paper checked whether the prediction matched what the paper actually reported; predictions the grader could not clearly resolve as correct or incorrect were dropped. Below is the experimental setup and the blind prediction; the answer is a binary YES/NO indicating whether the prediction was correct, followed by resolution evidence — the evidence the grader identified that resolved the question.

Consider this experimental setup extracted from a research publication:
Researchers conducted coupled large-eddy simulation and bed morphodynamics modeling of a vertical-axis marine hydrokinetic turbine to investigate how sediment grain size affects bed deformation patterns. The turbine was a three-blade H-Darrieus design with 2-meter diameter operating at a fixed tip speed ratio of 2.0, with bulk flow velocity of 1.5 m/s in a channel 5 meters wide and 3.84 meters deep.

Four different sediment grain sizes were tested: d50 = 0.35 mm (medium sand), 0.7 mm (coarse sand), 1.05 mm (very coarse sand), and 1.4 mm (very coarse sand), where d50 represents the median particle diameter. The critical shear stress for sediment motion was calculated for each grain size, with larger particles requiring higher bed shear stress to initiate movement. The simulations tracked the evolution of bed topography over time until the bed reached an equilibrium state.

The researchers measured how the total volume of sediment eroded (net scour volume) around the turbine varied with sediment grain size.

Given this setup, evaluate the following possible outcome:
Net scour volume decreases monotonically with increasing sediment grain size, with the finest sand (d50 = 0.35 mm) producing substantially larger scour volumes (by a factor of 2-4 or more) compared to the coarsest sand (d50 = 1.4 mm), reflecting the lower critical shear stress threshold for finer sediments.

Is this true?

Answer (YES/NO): NO